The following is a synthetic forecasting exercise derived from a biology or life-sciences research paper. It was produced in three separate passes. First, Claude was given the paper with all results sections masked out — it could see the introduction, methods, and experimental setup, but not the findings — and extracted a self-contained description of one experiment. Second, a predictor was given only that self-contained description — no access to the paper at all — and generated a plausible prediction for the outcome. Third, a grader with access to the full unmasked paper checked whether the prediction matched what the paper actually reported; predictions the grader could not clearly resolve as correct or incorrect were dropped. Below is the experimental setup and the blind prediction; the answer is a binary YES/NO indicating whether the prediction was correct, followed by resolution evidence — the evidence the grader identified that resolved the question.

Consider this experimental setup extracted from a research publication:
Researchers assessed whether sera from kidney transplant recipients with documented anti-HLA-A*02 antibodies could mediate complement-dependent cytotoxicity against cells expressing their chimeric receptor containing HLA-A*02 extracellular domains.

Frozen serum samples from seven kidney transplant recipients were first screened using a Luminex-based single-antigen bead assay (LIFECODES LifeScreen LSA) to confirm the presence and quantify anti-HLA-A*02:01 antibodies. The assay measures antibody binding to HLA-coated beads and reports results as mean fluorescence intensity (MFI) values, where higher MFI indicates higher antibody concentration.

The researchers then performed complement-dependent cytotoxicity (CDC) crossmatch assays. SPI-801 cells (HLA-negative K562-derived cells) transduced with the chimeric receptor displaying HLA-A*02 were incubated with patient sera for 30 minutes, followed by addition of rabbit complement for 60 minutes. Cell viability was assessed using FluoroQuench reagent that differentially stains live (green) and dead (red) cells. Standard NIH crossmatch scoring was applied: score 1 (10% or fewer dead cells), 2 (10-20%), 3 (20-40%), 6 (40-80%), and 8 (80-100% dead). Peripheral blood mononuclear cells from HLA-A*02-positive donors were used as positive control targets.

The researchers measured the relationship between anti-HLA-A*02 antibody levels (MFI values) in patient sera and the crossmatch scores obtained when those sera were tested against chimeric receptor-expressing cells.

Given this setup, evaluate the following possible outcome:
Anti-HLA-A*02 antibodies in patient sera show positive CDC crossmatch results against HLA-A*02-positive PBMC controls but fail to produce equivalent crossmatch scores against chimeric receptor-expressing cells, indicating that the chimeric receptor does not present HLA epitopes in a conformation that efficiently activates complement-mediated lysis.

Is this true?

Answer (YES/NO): NO